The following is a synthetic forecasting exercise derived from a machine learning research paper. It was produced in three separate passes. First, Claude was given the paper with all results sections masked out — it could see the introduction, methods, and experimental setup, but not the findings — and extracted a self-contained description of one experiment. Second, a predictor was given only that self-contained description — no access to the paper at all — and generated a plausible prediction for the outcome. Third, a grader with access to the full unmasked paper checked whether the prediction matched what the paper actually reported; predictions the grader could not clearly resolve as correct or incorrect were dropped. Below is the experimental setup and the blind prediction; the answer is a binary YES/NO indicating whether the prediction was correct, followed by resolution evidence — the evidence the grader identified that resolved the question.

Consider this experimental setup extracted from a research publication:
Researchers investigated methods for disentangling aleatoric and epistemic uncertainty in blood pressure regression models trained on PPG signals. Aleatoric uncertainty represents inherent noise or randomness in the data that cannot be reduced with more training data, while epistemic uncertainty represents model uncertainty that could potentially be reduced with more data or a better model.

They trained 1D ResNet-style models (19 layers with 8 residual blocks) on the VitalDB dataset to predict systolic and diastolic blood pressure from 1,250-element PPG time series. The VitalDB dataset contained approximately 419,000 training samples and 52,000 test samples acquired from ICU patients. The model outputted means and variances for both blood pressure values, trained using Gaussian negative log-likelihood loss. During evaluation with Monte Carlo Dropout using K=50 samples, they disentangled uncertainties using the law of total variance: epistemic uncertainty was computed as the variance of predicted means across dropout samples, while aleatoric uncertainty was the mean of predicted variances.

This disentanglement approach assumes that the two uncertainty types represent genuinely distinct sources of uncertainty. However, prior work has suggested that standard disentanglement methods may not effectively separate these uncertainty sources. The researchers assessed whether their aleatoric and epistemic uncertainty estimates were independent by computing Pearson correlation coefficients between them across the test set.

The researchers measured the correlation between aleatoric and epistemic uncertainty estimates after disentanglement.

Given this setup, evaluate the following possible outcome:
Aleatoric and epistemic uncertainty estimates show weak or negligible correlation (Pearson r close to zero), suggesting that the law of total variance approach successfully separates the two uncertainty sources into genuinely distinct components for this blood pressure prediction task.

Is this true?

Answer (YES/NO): NO